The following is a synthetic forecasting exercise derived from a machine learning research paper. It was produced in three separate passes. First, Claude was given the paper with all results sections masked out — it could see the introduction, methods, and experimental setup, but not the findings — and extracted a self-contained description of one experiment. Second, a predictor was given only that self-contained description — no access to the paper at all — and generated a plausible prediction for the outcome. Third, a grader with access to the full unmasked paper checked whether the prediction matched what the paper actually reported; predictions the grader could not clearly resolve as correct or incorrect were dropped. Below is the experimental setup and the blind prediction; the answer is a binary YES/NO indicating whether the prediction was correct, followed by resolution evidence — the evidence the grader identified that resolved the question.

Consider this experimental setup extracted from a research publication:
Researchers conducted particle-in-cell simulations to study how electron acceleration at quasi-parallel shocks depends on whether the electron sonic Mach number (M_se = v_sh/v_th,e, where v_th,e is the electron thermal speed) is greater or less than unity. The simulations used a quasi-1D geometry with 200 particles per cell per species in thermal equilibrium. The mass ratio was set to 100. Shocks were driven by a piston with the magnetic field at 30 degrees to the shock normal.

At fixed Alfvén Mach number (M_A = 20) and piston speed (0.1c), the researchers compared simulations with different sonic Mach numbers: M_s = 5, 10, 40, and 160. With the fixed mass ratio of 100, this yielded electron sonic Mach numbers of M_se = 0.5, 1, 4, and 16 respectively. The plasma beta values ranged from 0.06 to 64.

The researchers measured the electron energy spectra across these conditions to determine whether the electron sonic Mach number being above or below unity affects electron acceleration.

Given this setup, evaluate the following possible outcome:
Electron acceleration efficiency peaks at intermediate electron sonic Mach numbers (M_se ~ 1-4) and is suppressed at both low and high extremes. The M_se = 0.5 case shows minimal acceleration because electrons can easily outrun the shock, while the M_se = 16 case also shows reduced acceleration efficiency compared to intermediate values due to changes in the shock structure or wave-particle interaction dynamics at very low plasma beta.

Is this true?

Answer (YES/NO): NO